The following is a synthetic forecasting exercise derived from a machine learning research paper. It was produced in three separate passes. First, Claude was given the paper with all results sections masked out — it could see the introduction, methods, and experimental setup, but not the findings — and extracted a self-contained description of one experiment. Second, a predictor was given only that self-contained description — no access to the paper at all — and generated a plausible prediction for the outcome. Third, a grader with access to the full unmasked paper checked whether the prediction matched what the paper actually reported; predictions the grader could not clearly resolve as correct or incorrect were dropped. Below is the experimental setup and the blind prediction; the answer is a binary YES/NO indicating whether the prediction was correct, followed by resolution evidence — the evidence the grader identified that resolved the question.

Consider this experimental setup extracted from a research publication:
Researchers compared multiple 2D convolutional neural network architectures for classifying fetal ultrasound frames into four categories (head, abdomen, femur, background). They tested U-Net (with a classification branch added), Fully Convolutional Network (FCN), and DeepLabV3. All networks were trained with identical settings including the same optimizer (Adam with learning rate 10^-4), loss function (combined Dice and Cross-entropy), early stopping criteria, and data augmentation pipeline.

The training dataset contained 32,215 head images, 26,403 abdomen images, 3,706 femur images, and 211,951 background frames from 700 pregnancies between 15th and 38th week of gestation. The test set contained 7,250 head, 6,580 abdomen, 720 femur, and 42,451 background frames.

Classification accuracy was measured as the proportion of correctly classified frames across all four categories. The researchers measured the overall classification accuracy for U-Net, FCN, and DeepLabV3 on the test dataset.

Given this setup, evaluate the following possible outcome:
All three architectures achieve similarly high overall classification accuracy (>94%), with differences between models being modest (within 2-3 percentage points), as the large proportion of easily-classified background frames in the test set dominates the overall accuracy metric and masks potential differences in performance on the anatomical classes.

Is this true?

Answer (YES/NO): NO